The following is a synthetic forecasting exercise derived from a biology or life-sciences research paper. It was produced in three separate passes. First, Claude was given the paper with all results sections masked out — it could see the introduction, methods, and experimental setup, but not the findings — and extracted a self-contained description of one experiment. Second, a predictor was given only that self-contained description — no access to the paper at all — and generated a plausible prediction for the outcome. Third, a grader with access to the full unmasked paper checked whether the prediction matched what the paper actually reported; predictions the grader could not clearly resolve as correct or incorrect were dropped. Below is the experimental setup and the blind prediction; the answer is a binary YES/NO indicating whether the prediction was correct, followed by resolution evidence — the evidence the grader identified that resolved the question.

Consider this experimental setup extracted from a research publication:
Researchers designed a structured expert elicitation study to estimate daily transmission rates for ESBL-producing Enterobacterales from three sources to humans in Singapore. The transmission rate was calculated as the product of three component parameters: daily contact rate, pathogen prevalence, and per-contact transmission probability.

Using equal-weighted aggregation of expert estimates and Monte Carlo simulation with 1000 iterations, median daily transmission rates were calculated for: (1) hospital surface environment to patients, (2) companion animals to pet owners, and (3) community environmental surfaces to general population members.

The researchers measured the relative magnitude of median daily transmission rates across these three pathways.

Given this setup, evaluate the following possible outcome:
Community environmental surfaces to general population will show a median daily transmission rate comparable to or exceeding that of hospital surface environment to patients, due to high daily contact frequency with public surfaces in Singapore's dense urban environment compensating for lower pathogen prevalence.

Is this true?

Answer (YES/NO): YES